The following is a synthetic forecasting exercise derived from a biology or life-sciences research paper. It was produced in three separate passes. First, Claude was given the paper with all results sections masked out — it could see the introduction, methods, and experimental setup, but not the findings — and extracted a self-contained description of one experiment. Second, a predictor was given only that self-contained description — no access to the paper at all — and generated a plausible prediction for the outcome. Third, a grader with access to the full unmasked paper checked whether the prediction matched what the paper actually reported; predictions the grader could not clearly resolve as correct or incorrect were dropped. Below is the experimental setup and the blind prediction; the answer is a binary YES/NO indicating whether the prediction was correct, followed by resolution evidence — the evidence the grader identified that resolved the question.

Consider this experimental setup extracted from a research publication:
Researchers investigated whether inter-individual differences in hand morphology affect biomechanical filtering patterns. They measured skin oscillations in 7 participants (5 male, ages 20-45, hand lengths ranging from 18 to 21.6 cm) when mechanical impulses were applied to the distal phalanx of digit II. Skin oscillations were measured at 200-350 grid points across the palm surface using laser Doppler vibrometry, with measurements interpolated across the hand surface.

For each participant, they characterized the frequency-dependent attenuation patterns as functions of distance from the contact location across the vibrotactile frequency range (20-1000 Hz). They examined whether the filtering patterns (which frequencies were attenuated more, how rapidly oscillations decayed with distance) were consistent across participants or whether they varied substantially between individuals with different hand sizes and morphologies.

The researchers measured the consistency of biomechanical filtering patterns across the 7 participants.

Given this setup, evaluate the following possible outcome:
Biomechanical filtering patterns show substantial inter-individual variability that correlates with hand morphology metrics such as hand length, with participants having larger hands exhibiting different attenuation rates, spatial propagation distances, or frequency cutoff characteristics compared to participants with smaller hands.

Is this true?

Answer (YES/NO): NO